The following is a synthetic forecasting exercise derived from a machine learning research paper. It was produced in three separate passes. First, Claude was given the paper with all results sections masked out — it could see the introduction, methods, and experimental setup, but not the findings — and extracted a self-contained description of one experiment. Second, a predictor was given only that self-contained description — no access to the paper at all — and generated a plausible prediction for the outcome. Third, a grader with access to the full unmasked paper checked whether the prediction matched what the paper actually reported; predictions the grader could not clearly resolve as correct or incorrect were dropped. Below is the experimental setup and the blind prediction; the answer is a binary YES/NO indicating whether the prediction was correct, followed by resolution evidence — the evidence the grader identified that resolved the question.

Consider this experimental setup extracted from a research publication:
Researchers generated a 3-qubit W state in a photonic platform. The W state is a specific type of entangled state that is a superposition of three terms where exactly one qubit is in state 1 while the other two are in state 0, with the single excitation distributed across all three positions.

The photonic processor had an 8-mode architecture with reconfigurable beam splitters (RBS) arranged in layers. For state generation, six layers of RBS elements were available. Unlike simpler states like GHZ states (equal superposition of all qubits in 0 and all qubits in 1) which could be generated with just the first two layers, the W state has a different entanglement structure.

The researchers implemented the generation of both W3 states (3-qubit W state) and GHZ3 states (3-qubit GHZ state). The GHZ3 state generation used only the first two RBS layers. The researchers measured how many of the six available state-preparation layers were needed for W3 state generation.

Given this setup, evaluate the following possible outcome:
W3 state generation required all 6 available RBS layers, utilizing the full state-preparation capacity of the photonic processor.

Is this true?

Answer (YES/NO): YES